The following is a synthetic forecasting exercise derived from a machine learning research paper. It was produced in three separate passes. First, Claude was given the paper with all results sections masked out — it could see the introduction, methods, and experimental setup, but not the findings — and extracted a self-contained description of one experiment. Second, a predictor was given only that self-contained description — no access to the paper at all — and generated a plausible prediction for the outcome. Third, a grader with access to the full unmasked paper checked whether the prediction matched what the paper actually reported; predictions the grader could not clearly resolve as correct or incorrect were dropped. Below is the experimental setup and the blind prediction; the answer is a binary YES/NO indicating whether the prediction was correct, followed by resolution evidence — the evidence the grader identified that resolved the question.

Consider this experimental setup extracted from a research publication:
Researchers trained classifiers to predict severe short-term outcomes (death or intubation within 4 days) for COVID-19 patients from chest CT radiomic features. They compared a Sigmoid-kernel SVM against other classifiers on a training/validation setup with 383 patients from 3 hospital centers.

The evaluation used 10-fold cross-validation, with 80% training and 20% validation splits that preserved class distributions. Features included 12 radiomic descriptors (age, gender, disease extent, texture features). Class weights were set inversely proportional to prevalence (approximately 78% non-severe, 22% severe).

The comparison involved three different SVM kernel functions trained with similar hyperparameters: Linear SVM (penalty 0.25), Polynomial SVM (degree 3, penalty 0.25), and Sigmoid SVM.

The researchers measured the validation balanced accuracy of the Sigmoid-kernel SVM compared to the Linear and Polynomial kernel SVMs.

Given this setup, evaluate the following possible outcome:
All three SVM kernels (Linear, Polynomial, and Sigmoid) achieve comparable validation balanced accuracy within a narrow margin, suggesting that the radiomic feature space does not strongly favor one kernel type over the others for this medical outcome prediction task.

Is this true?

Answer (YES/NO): NO